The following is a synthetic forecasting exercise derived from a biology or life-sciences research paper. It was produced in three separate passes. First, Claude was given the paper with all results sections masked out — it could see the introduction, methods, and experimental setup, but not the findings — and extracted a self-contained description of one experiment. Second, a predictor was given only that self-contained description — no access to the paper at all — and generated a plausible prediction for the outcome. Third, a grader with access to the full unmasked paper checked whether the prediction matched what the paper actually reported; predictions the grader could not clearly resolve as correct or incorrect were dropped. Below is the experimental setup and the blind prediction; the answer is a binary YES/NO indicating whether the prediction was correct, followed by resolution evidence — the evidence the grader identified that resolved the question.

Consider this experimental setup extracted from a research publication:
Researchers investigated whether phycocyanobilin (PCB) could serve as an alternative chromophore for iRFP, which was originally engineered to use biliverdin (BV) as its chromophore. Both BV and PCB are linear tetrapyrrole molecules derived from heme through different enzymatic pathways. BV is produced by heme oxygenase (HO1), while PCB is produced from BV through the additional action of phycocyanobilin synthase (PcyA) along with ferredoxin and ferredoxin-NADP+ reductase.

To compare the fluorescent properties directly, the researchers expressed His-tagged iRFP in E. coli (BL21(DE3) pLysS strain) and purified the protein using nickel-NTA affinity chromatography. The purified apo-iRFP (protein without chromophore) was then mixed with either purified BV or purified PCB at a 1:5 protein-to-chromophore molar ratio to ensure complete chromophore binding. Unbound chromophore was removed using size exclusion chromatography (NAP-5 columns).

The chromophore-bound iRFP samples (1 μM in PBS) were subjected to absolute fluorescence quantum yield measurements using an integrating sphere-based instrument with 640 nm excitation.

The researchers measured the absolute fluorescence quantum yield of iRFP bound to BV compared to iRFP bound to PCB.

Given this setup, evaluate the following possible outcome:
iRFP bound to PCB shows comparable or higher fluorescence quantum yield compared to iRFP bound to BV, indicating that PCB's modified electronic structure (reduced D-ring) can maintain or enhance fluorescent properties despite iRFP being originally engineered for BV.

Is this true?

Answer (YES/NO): YES